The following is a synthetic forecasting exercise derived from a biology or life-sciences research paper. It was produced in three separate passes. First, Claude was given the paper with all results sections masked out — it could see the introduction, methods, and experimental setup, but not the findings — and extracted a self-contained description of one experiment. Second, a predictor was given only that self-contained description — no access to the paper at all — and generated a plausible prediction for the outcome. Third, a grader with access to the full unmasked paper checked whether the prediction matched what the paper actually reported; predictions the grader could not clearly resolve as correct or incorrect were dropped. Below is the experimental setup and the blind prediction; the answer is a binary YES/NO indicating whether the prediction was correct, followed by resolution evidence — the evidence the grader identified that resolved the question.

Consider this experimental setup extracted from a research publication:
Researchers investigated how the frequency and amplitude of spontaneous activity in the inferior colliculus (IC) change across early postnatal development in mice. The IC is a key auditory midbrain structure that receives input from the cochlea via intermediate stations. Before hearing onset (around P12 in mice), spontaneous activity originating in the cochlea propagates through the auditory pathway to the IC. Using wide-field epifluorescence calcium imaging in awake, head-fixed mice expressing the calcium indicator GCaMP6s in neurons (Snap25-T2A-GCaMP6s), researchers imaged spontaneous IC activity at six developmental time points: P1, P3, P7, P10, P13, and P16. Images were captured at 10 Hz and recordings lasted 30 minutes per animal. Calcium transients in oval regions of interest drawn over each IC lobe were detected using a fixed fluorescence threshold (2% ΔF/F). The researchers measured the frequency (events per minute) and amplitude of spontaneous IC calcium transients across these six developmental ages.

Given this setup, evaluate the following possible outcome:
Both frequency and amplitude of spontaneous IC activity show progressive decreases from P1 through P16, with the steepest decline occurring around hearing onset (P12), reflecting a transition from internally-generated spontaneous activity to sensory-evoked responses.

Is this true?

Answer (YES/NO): NO